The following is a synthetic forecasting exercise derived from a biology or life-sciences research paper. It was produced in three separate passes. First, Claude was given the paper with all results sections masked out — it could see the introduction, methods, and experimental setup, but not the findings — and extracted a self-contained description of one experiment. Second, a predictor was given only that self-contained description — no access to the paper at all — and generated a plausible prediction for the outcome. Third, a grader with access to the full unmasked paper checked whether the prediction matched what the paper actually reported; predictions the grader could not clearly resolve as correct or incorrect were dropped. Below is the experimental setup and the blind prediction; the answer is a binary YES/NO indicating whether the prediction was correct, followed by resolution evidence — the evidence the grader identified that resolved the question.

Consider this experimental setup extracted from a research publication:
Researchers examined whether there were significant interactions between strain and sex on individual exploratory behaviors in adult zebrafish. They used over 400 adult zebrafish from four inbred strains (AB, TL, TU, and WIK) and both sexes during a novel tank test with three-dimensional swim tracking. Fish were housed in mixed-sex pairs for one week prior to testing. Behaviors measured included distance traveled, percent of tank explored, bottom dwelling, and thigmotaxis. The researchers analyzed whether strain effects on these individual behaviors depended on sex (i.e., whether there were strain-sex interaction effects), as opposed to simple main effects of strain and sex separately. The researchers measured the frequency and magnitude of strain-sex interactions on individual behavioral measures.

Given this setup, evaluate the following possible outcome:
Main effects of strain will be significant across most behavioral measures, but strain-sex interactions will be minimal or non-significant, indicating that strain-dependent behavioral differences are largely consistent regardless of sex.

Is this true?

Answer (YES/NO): YES